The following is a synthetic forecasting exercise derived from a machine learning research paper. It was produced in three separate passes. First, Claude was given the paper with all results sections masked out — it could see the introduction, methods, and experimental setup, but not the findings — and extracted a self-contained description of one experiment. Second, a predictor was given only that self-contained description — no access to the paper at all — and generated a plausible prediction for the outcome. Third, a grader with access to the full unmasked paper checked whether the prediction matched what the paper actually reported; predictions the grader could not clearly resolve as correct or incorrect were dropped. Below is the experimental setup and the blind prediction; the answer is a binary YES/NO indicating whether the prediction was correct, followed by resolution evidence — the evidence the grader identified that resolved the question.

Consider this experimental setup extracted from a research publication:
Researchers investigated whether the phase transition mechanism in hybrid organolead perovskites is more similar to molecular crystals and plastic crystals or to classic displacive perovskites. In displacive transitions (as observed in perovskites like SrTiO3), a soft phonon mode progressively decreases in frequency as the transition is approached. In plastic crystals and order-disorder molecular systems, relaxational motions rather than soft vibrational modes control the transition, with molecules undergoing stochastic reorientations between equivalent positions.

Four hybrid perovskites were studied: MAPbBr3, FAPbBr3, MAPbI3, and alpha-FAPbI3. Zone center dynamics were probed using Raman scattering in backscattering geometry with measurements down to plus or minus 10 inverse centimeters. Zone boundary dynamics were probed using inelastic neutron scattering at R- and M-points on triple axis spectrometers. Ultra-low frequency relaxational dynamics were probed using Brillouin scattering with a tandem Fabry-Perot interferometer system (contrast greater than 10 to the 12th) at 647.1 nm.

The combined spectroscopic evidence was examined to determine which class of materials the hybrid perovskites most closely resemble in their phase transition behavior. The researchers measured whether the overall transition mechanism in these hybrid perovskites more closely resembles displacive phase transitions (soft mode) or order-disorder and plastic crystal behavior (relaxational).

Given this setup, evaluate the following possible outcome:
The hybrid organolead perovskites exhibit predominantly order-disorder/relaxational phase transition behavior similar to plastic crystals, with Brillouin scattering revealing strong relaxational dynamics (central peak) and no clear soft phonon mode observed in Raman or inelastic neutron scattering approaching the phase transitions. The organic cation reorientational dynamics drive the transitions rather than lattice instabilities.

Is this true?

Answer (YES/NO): NO